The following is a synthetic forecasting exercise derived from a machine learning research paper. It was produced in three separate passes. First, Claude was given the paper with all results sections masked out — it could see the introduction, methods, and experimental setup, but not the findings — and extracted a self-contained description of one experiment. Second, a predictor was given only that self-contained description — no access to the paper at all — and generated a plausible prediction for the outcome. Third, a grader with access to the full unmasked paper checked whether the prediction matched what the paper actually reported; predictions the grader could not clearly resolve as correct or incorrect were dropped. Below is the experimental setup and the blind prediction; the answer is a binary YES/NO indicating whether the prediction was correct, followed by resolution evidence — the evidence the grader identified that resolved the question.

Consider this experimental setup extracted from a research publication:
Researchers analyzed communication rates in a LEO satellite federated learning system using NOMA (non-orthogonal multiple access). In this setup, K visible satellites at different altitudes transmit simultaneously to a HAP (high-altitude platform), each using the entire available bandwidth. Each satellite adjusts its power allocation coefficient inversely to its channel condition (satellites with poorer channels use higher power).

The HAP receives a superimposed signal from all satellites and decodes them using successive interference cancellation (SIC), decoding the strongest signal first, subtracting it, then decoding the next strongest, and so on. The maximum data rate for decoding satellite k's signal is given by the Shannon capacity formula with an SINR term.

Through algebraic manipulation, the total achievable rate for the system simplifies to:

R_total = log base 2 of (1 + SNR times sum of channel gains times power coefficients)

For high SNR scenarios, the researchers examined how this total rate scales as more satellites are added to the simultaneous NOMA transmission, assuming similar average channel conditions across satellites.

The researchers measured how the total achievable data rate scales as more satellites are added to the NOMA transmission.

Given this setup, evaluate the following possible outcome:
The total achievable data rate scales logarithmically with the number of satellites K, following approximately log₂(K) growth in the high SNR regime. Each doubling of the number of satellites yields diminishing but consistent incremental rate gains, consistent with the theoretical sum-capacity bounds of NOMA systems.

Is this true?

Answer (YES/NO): NO